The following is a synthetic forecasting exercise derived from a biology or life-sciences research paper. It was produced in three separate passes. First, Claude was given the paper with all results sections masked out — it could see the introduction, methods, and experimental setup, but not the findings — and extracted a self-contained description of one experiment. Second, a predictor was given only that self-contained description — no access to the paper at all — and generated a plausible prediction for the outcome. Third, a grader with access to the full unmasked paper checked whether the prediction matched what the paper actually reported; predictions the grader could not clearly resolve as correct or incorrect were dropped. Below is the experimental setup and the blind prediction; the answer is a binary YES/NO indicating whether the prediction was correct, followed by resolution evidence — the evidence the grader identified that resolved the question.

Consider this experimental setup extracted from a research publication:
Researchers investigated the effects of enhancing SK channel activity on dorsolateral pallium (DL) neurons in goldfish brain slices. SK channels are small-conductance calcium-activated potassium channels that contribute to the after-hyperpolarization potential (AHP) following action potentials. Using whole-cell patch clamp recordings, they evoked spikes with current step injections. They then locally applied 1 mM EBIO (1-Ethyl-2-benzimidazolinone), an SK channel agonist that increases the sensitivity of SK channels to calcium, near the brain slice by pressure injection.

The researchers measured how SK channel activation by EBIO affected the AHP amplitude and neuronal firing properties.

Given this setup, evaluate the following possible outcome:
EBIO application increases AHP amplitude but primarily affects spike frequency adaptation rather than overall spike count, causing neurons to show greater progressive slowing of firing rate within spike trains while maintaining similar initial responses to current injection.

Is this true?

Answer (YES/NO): NO